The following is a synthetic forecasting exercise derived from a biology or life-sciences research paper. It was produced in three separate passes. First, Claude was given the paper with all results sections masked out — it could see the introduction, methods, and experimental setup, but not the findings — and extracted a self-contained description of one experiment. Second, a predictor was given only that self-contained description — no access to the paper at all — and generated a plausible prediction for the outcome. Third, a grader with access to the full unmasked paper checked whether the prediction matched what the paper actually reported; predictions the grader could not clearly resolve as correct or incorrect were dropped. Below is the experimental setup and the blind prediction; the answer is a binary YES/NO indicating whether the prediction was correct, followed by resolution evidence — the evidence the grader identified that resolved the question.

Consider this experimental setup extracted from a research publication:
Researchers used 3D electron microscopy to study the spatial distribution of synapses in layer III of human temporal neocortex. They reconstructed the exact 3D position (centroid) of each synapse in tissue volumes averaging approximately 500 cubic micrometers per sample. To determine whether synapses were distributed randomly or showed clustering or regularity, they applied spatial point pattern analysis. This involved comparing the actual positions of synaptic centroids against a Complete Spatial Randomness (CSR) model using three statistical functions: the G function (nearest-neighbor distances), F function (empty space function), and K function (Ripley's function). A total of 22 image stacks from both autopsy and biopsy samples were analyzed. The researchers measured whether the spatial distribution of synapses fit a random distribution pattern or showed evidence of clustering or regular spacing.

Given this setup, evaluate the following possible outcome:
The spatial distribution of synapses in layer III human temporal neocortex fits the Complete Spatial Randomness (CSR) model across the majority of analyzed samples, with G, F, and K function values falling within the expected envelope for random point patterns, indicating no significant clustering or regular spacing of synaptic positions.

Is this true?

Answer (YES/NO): YES